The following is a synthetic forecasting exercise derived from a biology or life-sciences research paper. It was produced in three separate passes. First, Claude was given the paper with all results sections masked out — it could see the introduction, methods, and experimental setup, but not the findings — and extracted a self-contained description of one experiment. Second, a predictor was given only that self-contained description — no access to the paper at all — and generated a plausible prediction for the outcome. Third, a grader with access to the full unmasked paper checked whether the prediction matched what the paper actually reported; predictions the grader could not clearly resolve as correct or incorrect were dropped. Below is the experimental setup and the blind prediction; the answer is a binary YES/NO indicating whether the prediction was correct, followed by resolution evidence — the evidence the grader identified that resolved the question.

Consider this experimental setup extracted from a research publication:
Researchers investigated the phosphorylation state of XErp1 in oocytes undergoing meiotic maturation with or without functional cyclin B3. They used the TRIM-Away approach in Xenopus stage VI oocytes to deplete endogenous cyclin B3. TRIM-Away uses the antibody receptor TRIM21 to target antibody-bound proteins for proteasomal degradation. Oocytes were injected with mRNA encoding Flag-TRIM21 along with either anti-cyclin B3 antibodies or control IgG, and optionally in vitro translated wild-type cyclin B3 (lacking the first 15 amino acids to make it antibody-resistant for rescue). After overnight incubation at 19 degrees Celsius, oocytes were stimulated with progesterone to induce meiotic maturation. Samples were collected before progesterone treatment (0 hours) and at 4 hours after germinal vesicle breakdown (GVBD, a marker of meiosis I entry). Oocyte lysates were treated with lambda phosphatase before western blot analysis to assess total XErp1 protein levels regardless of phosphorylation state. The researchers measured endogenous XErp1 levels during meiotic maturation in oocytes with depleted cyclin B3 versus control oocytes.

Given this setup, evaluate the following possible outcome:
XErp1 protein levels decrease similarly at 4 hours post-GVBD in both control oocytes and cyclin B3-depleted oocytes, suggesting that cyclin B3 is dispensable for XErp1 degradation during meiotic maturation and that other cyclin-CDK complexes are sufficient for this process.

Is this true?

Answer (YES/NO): NO